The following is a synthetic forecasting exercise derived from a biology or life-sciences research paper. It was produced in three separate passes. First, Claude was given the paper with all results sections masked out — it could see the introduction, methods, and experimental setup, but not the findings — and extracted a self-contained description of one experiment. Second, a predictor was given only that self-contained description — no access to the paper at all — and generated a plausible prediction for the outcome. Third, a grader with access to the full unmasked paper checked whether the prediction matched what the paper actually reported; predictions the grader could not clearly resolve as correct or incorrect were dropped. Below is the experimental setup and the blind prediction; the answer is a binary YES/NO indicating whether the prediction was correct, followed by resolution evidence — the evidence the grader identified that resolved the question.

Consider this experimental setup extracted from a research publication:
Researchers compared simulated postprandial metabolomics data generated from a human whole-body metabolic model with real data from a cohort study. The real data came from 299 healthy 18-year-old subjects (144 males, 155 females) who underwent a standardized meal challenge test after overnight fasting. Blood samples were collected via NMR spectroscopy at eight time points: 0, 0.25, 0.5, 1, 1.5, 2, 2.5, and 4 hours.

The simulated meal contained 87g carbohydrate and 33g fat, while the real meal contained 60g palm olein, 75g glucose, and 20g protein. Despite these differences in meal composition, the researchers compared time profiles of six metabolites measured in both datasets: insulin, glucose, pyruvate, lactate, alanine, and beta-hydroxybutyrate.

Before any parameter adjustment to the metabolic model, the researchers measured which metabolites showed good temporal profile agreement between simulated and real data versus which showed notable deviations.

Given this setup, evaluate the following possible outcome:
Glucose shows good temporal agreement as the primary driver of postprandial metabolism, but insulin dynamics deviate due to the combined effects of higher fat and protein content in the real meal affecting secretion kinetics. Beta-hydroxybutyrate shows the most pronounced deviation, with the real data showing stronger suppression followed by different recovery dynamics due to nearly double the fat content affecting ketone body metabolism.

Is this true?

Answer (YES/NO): NO